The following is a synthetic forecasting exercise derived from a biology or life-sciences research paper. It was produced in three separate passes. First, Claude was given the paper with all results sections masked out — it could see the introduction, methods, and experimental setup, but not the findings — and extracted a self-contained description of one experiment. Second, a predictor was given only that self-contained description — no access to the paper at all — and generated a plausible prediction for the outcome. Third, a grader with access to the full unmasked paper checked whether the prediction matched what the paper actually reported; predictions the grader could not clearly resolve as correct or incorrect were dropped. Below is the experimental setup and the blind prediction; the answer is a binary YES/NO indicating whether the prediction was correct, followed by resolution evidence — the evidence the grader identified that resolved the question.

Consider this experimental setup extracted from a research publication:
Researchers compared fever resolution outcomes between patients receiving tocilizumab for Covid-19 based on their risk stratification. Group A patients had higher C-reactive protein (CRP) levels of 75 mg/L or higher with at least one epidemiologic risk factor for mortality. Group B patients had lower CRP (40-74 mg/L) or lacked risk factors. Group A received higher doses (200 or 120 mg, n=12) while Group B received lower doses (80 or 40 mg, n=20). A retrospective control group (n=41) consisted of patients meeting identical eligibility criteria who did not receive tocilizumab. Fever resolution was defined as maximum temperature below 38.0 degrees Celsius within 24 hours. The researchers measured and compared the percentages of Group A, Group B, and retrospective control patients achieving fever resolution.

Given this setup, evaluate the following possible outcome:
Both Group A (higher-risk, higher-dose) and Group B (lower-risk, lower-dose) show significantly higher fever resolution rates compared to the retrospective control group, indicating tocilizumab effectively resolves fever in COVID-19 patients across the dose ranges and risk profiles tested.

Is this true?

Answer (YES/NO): NO